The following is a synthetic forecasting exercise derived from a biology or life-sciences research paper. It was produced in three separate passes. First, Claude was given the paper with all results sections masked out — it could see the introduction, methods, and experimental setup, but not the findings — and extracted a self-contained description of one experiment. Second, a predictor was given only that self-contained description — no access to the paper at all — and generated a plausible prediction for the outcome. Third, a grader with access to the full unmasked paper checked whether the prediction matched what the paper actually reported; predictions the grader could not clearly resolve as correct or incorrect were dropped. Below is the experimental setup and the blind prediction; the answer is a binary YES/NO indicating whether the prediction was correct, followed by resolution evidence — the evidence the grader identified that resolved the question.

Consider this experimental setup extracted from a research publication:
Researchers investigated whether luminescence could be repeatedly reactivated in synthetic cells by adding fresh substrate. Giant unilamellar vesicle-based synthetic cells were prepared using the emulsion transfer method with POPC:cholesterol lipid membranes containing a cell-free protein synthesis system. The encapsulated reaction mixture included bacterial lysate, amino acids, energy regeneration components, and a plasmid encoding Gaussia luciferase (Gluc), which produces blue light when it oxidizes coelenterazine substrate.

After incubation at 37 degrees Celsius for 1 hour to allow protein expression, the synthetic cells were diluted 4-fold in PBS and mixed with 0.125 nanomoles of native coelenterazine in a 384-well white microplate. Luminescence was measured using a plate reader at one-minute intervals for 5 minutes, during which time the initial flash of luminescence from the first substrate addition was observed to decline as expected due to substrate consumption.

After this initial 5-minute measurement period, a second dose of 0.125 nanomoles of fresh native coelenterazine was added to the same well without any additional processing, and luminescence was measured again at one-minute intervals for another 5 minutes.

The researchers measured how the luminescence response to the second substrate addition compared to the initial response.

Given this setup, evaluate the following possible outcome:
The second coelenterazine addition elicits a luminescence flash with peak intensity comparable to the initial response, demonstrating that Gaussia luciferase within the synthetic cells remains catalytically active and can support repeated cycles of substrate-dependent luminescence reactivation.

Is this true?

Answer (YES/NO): YES